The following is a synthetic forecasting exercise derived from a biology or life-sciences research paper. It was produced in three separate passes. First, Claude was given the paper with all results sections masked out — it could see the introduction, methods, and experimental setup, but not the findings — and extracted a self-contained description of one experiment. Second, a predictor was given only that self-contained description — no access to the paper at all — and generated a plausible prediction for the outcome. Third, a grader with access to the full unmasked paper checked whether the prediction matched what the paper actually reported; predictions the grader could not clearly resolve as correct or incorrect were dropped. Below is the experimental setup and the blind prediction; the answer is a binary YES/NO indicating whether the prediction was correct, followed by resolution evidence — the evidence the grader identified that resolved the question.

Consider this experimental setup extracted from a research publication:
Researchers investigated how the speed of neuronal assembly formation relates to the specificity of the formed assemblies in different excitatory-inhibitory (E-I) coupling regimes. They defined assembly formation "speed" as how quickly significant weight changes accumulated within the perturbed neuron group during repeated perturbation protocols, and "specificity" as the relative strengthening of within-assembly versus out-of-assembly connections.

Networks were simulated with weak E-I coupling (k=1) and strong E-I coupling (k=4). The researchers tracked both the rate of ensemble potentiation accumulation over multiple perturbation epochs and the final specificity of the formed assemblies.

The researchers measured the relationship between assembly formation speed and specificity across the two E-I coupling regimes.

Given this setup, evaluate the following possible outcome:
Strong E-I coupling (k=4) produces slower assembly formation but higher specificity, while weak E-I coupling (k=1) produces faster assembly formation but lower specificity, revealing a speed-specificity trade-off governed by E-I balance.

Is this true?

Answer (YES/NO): YES